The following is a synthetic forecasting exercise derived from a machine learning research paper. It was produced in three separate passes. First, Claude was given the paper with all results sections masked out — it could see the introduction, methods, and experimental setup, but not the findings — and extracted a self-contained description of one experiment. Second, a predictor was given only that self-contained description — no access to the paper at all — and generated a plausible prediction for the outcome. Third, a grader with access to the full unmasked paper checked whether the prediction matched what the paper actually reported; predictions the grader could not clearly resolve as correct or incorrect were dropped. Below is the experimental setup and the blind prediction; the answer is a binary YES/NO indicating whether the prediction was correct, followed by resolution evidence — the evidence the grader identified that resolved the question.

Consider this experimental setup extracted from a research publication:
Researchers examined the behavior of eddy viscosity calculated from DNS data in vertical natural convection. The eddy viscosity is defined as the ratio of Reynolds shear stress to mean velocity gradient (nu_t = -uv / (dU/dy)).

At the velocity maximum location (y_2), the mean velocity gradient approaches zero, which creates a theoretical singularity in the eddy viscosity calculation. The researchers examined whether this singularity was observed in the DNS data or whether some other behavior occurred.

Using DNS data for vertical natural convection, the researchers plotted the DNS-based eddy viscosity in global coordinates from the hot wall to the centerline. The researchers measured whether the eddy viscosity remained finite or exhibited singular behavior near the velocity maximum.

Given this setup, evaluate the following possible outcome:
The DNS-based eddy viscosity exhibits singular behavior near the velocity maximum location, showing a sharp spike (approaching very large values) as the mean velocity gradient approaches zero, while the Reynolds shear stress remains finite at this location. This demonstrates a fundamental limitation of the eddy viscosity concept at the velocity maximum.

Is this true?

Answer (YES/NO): YES